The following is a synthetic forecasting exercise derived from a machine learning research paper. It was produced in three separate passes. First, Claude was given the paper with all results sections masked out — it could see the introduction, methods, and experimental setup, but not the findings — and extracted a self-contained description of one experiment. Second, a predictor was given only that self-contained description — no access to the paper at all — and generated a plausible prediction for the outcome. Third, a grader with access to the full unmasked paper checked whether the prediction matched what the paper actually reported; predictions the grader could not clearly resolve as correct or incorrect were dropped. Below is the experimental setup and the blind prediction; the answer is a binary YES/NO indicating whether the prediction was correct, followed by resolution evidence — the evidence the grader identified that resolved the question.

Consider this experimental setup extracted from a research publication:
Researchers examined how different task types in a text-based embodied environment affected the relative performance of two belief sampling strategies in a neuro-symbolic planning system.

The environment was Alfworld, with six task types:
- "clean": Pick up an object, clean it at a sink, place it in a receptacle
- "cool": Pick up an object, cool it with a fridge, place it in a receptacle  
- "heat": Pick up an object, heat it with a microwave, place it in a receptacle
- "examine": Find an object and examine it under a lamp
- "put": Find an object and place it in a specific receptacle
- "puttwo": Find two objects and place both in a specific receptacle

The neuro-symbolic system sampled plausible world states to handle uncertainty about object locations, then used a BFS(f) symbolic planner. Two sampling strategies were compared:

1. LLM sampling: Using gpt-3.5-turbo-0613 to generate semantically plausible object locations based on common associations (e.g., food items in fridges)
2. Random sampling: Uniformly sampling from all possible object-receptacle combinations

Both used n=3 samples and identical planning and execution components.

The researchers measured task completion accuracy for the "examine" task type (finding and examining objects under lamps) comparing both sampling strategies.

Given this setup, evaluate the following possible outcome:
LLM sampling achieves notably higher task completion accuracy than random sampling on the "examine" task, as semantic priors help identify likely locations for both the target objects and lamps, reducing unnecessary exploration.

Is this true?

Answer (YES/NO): NO